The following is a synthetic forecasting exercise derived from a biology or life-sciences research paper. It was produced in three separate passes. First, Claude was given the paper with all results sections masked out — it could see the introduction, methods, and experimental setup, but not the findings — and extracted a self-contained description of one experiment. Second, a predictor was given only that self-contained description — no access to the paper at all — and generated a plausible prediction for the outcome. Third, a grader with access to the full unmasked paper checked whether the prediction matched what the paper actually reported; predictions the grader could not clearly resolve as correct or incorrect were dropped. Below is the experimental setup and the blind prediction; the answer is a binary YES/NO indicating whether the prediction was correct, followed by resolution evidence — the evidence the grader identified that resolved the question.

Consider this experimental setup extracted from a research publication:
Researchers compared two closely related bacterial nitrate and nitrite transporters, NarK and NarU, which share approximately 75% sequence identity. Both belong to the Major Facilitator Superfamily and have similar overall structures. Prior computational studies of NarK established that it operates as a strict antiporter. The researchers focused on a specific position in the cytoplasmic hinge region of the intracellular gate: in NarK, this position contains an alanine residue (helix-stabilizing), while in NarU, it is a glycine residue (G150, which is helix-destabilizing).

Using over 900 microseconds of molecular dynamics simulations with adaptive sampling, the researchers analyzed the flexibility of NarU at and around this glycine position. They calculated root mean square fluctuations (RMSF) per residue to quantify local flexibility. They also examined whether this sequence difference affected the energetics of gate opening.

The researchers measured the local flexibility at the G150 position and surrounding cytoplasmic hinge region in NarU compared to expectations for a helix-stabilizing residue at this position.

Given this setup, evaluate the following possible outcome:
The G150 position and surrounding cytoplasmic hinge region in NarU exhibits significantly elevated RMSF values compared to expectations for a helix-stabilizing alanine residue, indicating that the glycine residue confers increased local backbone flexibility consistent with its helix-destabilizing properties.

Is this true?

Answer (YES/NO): YES